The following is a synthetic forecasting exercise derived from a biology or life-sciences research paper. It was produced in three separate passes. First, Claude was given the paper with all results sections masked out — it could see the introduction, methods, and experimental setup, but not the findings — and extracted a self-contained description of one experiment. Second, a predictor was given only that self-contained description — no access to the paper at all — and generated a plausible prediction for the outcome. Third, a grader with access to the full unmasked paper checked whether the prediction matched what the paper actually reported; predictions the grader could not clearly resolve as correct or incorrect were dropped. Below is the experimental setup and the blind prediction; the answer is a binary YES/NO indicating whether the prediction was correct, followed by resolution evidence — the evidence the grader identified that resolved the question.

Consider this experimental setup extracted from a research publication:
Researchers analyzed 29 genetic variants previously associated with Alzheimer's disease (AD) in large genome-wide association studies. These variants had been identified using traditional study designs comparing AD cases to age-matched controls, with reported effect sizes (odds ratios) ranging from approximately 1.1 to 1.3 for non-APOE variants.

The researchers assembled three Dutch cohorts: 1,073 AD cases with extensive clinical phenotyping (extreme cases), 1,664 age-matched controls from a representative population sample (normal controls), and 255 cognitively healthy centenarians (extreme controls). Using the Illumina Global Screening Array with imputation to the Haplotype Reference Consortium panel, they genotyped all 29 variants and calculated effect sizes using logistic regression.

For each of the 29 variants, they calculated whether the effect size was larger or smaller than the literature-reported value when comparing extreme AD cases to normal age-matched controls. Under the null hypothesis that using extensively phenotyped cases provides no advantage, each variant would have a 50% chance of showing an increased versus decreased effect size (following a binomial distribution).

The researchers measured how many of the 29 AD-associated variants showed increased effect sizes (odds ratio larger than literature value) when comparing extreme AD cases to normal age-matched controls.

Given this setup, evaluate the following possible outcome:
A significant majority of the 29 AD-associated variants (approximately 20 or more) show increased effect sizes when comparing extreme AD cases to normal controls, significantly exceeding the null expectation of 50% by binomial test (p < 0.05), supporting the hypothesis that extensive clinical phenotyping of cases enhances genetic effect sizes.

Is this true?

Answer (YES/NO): NO